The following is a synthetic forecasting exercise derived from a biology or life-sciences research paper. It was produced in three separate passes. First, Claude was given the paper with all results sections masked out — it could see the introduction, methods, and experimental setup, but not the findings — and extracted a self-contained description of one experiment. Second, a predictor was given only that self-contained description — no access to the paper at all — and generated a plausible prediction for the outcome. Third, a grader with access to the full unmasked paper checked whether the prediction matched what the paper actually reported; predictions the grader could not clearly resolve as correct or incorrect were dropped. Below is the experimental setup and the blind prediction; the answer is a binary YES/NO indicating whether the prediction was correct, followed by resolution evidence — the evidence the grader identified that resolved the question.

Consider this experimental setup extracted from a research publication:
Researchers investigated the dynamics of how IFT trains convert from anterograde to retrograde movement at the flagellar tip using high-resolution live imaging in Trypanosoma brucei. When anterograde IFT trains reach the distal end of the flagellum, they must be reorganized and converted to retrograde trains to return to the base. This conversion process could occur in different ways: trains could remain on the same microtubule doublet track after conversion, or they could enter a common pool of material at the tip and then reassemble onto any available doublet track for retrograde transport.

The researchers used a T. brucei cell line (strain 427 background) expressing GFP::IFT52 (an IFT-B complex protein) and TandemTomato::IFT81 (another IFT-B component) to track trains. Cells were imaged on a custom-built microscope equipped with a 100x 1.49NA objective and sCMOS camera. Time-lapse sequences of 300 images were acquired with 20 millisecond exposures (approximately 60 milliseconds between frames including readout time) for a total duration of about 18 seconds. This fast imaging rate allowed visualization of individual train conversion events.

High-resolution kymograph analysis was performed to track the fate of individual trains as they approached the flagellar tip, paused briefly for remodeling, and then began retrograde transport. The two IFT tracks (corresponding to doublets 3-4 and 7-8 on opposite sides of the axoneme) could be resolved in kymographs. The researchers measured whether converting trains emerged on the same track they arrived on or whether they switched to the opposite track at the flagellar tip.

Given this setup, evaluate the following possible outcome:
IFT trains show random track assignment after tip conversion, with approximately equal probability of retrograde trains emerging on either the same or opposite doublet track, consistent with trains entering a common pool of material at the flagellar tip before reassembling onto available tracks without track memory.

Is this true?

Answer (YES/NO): NO